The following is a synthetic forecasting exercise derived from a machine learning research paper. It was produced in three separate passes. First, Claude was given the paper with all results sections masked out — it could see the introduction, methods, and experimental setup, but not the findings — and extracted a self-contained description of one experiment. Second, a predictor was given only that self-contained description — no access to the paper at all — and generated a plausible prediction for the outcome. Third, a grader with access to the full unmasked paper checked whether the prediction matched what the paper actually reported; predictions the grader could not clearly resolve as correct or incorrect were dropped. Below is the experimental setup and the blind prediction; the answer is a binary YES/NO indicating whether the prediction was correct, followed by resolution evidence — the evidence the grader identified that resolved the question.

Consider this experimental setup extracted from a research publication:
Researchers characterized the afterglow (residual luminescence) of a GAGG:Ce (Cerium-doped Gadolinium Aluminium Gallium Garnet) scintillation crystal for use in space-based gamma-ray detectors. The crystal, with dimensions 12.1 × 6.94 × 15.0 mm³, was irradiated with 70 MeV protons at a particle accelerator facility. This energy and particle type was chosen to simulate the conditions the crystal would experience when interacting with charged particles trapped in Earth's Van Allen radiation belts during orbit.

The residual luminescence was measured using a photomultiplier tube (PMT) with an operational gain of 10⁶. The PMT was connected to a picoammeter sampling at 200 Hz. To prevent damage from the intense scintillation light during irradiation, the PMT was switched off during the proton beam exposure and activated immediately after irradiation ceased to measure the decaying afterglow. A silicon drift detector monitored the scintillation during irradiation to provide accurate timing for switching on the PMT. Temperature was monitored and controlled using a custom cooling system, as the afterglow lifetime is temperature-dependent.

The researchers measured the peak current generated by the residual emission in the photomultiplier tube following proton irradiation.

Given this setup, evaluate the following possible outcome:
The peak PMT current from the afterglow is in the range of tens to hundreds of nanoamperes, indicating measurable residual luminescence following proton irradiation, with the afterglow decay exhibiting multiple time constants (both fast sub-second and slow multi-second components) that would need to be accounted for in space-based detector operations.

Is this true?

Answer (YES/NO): NO